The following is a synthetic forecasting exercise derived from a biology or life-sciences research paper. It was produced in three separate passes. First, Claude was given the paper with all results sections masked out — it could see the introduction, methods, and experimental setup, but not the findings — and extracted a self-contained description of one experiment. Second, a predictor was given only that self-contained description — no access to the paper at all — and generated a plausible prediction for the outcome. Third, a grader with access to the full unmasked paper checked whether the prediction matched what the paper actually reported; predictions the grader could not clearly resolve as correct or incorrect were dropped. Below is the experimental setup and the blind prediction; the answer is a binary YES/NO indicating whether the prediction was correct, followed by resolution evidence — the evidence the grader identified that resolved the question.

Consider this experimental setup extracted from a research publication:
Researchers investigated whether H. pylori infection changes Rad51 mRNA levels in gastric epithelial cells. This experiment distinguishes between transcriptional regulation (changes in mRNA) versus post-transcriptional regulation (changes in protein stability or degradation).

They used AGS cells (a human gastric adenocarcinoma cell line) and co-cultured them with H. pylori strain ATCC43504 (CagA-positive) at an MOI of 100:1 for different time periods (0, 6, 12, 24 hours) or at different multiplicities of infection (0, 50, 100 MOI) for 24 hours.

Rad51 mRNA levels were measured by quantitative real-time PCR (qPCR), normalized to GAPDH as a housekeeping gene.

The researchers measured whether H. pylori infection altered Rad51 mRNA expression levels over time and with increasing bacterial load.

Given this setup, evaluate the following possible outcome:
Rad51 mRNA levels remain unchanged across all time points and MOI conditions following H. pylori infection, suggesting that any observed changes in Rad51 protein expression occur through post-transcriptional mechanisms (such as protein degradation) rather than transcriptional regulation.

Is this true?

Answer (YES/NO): YES